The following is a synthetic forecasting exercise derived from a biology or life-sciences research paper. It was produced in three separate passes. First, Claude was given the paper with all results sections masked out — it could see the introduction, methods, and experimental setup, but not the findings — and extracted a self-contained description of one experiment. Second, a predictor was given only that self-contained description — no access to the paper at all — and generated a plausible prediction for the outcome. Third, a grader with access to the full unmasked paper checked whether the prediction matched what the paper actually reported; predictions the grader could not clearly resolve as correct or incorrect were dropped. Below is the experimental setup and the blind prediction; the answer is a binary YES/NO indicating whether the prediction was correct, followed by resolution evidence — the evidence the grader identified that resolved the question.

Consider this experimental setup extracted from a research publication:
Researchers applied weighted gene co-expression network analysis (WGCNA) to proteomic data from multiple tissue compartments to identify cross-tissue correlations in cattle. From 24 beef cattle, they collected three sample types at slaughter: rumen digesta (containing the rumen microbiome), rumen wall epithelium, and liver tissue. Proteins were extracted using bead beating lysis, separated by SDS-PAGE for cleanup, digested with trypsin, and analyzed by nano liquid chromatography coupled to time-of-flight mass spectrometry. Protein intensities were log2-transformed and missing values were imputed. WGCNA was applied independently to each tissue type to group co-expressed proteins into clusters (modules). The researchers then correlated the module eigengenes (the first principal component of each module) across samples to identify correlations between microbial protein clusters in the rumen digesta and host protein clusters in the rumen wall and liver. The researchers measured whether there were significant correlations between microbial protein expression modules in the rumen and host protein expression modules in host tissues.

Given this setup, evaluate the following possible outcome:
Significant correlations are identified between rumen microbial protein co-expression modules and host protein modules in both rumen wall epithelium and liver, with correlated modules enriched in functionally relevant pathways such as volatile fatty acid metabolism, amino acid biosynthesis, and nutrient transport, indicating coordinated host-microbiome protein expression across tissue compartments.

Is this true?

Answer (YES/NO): NO